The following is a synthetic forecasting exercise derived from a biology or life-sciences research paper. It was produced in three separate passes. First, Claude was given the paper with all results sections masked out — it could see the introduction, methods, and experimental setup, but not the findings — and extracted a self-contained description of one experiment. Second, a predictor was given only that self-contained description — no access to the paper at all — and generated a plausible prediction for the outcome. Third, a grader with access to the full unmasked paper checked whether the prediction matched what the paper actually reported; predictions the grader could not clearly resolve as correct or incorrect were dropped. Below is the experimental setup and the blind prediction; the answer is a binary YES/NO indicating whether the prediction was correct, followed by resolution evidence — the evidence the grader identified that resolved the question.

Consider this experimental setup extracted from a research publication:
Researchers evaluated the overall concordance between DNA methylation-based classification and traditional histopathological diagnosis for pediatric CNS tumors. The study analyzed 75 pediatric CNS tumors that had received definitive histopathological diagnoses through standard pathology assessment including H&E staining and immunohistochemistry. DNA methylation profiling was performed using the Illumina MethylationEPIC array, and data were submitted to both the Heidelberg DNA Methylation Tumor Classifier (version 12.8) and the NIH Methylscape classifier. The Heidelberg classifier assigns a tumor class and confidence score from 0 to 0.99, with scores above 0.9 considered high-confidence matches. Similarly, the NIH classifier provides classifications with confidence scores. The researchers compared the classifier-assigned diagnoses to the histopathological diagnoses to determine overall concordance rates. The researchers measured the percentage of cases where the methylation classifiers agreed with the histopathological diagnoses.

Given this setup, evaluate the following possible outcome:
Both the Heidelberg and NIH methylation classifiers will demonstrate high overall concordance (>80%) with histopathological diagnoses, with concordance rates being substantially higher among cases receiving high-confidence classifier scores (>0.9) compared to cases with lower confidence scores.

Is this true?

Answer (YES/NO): YES